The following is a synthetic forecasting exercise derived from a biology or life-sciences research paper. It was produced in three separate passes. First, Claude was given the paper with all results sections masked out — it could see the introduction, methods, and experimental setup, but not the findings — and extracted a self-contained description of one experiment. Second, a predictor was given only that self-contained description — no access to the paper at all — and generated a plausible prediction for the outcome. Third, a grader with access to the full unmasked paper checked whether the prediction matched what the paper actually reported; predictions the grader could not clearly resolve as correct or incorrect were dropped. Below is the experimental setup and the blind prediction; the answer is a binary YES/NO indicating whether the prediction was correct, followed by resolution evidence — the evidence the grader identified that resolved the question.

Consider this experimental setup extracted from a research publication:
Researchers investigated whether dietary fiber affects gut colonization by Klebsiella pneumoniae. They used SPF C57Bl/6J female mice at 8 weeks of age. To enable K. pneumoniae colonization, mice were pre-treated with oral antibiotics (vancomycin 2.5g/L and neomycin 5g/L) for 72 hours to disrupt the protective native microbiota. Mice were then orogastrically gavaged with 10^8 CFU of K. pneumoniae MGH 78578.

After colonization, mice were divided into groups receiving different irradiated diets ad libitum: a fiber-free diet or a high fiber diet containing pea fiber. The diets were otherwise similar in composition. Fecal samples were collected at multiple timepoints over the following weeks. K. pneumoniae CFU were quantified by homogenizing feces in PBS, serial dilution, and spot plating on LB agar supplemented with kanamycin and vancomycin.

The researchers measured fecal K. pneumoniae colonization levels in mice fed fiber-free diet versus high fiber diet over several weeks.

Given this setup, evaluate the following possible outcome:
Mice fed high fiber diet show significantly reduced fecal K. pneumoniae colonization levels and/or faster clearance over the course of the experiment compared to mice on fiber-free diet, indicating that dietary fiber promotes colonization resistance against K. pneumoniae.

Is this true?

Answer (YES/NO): YES